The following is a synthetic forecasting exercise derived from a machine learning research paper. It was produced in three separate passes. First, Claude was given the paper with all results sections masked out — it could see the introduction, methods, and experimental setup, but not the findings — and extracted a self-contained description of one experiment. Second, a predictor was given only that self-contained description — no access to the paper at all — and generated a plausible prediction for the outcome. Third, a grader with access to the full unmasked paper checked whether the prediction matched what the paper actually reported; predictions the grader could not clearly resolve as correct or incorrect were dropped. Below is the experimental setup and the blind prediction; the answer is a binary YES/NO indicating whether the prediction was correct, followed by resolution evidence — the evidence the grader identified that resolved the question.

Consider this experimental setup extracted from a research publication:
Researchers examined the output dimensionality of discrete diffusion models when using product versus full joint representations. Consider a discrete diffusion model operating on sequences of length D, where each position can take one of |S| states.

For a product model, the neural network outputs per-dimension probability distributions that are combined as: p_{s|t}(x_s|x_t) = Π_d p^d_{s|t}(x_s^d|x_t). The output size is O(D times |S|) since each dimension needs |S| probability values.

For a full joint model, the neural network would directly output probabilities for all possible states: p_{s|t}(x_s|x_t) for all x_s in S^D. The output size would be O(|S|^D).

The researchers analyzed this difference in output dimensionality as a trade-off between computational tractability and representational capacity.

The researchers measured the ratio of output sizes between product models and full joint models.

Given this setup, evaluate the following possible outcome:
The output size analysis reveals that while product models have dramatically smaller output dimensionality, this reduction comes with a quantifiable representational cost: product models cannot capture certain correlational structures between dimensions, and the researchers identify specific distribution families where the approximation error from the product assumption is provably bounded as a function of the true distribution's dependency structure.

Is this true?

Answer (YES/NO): NO